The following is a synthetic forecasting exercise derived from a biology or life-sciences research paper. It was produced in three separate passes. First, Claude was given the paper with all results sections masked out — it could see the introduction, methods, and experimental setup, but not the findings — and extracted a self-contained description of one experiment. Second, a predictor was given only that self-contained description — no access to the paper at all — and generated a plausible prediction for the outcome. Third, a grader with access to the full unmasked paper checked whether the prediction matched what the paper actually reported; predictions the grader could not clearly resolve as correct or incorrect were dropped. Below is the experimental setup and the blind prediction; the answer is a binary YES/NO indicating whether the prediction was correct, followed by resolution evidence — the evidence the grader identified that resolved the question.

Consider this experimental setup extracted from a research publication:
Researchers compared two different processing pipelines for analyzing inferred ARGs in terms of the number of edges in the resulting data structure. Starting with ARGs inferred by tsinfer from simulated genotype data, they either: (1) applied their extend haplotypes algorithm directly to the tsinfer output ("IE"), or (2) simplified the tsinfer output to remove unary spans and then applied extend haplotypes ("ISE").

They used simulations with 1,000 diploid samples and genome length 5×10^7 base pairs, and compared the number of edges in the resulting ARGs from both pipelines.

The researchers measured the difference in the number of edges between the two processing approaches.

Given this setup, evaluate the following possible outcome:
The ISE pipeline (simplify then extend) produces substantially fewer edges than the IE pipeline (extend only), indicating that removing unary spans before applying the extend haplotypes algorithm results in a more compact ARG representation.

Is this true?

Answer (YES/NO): NO